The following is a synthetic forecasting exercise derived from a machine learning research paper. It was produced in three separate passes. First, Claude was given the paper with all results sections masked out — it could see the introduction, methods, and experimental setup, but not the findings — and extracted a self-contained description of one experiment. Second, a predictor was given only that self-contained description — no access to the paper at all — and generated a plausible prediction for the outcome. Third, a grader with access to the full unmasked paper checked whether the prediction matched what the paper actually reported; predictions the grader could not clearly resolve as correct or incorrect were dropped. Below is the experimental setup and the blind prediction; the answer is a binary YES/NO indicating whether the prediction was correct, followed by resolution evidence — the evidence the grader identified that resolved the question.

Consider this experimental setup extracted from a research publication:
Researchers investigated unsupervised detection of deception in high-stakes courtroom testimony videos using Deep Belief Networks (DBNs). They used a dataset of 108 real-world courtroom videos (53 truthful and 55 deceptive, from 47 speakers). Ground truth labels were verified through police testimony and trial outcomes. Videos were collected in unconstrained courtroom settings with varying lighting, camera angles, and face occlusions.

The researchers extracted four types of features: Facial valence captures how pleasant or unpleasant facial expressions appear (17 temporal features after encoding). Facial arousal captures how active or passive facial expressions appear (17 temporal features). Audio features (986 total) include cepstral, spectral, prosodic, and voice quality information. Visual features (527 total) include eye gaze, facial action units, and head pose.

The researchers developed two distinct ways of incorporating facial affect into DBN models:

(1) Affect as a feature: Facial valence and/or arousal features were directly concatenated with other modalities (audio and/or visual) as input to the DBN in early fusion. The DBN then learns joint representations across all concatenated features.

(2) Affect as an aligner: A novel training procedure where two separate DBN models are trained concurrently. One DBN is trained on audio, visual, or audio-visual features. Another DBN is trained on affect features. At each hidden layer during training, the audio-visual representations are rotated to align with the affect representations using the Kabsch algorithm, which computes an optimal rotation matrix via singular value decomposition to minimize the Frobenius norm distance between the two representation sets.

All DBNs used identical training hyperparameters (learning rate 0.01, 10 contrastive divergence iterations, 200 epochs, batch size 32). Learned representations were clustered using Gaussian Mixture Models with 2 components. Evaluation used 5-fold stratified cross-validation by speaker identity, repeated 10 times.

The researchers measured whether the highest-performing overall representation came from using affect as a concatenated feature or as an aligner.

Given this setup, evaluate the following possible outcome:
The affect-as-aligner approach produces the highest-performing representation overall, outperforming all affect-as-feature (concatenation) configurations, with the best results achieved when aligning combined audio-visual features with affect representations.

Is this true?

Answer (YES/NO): NO